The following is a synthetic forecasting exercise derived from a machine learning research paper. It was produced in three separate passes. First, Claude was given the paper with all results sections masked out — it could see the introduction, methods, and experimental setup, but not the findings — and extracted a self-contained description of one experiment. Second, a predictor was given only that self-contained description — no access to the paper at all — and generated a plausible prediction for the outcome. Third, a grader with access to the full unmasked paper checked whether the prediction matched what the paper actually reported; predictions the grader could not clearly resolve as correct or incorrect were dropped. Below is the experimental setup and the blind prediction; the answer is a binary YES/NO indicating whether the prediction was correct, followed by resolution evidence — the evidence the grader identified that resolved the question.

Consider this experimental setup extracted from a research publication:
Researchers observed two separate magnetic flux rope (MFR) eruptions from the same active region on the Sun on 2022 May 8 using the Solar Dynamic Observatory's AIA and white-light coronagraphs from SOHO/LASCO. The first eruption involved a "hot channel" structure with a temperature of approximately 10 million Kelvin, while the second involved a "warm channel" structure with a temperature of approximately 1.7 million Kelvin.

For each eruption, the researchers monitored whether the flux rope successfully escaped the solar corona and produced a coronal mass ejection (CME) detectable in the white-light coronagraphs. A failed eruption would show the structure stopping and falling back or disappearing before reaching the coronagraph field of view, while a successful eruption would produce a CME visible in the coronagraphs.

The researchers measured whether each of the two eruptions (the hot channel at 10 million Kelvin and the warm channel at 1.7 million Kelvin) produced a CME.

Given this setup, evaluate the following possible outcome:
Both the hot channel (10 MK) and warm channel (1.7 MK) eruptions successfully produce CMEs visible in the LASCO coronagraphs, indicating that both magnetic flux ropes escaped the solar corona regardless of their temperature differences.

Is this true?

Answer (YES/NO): NO